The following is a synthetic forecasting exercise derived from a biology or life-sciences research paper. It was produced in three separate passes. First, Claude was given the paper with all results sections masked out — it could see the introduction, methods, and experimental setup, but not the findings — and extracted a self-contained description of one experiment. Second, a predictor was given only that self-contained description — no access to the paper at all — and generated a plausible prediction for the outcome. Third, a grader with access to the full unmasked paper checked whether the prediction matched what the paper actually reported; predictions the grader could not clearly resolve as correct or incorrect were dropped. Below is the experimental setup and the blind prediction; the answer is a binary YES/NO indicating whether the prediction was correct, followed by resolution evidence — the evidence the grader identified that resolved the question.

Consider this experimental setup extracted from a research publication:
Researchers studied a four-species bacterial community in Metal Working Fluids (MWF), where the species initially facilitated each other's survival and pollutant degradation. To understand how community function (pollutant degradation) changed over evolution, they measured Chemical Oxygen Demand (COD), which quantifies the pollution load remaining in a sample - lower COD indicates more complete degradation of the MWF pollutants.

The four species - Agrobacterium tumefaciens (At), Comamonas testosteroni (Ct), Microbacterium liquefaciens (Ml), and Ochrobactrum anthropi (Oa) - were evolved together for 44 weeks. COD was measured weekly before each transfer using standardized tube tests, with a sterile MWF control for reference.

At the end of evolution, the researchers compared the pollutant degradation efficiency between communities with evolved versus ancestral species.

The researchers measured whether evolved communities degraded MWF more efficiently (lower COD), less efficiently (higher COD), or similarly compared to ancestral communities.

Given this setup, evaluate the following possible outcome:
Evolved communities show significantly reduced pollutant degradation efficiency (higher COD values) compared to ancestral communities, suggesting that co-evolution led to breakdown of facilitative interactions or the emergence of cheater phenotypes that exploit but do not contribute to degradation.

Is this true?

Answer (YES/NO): YES